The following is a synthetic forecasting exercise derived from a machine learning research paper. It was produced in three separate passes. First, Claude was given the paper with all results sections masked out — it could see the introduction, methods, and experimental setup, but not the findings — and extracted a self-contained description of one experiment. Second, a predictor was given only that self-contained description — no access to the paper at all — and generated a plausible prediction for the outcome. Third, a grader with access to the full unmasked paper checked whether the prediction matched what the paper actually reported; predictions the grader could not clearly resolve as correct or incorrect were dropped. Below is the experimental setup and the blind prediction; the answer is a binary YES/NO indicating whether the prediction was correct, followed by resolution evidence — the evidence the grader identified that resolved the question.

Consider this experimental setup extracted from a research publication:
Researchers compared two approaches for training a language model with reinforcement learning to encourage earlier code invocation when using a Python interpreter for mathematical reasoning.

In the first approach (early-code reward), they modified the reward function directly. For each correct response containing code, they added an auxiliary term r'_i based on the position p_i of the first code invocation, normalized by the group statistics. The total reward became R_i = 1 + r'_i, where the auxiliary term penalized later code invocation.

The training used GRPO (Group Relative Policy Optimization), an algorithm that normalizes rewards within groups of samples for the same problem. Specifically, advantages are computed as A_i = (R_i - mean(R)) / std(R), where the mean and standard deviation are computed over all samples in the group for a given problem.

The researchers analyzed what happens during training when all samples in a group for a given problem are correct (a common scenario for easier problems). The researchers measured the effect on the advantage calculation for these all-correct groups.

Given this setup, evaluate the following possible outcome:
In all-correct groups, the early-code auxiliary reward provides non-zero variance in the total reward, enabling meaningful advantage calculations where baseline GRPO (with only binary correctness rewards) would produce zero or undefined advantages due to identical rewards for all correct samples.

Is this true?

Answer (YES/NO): NO